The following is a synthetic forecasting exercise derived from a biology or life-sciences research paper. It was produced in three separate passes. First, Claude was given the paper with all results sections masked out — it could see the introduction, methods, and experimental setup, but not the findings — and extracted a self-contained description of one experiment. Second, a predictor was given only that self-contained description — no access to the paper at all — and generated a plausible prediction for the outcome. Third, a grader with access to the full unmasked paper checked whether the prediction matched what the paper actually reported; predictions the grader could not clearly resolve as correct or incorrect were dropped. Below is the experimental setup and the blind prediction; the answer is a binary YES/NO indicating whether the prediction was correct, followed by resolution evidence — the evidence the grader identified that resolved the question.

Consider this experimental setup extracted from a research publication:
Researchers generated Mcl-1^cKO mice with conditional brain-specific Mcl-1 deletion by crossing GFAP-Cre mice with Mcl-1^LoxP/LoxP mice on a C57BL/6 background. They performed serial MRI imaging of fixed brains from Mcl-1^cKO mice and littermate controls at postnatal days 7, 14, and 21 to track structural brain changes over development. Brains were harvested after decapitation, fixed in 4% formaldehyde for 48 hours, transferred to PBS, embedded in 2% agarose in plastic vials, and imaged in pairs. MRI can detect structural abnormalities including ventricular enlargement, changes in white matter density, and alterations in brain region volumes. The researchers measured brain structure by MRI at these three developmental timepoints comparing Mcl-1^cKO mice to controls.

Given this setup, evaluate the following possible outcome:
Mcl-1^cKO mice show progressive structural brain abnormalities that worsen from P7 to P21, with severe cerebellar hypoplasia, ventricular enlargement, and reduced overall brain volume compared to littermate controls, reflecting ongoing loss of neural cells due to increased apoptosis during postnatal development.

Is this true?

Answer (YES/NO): NO